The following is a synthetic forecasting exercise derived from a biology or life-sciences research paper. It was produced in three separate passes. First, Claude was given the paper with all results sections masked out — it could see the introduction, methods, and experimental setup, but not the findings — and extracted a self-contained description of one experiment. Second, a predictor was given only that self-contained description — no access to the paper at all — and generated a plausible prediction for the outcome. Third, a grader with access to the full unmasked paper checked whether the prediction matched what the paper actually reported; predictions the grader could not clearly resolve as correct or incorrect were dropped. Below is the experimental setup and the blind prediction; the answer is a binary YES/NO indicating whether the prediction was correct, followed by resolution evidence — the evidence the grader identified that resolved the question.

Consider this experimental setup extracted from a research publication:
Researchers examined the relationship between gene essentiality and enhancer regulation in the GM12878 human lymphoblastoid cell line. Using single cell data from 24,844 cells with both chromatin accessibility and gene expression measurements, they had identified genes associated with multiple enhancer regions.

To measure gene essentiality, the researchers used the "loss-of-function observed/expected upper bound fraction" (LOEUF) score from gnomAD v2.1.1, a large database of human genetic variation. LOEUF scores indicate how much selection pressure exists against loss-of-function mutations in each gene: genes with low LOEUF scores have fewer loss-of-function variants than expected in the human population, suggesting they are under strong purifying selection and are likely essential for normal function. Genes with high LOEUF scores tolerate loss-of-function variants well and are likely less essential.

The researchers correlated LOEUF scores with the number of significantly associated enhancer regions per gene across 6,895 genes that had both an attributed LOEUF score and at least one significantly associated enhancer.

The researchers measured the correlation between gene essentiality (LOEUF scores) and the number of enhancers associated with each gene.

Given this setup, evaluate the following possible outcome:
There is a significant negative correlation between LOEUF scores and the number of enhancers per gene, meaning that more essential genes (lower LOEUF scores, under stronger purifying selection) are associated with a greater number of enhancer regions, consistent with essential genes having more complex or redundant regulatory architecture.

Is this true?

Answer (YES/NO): YES